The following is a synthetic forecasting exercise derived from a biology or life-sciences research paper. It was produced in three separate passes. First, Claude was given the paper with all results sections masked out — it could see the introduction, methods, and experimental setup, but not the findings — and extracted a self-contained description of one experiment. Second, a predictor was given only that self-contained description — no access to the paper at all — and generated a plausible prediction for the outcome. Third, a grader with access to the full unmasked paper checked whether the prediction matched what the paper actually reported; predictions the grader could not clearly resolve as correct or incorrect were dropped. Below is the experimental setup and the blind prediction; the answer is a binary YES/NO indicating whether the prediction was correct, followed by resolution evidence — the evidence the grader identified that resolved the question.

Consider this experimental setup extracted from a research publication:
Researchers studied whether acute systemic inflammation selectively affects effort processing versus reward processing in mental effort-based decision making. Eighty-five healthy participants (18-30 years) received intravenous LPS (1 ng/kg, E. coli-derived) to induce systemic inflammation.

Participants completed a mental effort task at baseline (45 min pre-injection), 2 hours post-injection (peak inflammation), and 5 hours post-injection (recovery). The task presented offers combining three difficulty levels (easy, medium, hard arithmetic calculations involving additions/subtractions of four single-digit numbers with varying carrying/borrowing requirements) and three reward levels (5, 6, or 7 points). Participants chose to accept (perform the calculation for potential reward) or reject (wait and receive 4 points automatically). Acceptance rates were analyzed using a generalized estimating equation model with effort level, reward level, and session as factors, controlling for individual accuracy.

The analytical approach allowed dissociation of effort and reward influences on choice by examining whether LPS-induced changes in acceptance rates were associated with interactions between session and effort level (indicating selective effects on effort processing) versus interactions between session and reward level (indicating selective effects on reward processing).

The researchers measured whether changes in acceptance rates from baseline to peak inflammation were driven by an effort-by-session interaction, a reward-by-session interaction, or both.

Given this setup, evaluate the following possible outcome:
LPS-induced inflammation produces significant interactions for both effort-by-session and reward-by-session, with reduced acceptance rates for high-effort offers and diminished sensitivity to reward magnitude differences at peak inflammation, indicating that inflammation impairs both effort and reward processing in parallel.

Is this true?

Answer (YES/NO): NO